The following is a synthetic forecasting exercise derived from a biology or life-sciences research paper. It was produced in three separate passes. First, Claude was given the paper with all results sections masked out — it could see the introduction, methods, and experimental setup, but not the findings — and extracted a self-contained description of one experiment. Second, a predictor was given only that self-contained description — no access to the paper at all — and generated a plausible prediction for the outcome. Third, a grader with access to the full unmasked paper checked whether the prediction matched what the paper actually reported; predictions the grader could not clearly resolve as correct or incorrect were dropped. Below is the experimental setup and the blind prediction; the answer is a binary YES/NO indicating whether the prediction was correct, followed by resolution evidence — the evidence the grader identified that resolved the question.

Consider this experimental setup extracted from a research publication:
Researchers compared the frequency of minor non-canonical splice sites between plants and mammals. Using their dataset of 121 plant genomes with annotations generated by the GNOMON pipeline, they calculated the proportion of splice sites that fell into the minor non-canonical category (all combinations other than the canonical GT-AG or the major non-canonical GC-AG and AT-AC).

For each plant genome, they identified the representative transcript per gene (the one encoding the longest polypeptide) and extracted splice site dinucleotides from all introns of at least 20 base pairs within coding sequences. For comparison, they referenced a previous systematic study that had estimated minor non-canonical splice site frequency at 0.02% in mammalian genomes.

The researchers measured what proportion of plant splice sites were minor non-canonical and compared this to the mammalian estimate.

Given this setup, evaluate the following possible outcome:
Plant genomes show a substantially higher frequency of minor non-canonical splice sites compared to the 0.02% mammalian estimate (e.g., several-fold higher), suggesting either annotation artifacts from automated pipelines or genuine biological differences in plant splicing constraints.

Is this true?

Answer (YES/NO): YES